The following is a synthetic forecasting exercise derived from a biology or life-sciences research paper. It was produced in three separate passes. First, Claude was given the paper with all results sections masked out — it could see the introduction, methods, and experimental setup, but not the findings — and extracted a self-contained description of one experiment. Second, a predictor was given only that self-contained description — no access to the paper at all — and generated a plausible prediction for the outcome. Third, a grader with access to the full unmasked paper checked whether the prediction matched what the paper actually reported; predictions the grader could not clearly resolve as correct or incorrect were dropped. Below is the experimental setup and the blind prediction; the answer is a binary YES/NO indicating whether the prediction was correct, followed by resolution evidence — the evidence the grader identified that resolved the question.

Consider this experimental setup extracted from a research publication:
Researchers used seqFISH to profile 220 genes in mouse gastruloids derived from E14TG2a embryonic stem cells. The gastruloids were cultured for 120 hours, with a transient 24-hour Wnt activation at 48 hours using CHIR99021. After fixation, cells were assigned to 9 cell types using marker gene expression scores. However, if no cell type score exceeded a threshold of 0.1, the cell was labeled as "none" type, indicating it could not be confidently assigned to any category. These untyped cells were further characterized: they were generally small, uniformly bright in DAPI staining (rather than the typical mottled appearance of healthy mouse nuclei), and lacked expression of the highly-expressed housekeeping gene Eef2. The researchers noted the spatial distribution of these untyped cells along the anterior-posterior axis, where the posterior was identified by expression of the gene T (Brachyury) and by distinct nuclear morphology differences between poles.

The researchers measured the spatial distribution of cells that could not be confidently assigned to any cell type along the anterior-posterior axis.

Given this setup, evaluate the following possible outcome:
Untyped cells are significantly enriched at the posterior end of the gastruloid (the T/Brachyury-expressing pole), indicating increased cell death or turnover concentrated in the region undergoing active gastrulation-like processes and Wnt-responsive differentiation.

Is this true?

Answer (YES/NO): NO